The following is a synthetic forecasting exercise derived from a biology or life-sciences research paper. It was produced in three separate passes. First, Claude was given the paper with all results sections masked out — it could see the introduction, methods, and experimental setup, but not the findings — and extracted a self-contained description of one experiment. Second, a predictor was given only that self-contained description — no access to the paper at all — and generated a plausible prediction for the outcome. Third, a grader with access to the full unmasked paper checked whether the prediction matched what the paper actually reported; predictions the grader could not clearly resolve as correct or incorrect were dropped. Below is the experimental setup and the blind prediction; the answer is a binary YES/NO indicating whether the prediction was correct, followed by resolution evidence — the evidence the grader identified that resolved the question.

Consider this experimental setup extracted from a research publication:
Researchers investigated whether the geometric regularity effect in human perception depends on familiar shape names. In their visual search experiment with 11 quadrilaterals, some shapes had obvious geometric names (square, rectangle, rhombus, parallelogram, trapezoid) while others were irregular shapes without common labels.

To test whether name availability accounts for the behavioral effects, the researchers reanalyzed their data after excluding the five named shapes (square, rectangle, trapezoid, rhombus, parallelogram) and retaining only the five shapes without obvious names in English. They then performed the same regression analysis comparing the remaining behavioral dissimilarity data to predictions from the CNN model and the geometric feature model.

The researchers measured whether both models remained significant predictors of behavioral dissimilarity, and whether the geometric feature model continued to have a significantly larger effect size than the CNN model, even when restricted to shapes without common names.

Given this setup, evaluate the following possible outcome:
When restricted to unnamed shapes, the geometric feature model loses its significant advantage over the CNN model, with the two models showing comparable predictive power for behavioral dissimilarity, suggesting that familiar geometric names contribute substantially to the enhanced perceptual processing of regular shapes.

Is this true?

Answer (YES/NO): NO